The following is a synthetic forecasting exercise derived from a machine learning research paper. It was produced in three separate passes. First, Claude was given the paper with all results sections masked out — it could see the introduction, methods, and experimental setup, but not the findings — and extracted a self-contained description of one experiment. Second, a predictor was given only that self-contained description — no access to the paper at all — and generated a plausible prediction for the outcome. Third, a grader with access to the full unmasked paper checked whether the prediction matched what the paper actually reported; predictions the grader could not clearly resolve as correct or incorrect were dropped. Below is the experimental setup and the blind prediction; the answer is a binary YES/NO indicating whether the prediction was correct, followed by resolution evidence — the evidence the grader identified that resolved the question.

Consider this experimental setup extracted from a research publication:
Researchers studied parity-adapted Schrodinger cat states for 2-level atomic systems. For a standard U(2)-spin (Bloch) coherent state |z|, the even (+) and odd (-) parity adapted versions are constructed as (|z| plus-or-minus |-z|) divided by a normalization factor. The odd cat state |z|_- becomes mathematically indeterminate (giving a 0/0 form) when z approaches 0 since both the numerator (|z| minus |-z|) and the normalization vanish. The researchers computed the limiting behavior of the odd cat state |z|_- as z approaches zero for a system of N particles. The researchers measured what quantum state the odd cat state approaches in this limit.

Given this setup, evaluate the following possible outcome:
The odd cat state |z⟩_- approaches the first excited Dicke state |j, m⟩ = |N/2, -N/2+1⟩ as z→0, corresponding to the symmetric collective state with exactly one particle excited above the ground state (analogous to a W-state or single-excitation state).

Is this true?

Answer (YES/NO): NO